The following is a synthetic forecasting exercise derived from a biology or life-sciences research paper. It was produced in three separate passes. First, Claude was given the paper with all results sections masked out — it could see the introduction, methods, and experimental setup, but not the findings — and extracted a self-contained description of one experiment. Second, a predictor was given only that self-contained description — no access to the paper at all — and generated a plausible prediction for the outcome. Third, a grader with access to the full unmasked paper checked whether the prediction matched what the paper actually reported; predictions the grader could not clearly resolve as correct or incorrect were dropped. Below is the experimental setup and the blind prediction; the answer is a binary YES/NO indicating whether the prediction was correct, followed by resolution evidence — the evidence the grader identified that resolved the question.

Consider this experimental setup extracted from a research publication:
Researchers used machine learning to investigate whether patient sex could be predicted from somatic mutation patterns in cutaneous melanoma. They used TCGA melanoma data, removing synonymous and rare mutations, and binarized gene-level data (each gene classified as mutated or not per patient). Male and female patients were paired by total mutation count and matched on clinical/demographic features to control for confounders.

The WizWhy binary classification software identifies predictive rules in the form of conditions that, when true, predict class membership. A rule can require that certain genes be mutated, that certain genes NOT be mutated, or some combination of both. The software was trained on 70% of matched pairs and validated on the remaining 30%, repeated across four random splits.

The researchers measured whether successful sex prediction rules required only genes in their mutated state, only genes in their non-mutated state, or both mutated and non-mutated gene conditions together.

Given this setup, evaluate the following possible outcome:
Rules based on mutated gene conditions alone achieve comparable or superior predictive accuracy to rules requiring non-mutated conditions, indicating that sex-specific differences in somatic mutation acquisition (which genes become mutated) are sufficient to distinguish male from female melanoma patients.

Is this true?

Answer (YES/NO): NO